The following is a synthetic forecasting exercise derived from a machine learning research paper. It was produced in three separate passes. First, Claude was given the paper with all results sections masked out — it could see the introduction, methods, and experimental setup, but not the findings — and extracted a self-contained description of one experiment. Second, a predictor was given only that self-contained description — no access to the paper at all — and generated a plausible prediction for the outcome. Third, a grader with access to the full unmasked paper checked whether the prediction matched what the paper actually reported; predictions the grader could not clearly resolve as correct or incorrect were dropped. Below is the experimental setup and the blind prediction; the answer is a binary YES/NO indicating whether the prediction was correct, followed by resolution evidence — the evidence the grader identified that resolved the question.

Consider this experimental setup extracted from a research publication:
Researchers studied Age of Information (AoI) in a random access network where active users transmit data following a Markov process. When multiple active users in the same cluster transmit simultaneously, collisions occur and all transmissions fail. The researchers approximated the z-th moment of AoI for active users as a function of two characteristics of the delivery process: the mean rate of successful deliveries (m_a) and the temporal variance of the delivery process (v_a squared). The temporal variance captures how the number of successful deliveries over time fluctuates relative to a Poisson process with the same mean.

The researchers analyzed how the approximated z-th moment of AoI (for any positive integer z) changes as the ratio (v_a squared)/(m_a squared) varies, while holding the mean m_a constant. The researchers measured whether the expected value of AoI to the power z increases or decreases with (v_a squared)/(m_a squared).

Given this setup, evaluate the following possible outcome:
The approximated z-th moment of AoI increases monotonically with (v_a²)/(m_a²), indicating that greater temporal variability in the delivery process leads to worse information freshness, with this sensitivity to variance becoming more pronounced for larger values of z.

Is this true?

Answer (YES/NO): YES